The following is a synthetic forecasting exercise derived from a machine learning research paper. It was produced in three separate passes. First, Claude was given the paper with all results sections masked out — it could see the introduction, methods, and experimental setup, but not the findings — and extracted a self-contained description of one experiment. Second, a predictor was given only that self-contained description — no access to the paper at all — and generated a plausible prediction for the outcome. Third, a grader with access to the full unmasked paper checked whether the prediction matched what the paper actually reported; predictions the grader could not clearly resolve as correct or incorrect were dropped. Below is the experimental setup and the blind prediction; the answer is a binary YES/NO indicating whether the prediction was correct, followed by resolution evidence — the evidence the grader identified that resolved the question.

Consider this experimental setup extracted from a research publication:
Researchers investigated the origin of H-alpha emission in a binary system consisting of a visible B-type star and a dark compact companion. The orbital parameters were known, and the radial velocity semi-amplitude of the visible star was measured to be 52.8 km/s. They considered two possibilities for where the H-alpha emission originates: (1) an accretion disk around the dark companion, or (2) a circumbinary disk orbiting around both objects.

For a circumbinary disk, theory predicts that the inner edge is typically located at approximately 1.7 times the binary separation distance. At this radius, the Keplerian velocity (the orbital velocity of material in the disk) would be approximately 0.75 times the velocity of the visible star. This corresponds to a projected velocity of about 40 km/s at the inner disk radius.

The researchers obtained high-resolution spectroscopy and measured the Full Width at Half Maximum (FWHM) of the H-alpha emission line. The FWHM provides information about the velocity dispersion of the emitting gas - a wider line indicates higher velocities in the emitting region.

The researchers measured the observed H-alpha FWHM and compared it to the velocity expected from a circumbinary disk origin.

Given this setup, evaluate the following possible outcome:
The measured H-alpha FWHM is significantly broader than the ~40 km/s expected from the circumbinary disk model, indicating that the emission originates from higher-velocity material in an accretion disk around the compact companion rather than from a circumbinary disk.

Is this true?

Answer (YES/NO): YES